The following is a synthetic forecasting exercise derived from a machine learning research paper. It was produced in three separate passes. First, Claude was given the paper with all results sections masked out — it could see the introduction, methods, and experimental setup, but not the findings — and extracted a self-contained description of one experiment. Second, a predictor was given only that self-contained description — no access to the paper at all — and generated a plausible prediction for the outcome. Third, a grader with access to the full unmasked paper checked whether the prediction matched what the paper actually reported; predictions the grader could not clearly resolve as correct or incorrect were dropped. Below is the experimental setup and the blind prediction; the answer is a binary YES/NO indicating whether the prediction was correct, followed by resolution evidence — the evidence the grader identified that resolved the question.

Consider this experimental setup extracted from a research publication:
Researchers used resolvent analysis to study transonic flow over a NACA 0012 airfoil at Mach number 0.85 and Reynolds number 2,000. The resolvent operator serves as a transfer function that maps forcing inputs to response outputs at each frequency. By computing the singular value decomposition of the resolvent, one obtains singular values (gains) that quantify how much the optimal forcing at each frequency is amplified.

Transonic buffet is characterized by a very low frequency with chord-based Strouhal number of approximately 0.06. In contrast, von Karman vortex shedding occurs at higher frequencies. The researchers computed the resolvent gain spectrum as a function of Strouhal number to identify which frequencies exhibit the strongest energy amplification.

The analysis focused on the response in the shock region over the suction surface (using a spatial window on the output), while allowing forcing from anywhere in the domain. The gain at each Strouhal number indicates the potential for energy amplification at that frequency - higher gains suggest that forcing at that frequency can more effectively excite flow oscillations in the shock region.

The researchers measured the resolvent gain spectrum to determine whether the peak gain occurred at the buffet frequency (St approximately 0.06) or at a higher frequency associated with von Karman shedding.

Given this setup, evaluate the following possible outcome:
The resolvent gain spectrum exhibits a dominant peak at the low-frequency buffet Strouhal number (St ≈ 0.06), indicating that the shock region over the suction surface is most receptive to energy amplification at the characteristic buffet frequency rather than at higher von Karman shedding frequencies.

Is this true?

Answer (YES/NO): YES